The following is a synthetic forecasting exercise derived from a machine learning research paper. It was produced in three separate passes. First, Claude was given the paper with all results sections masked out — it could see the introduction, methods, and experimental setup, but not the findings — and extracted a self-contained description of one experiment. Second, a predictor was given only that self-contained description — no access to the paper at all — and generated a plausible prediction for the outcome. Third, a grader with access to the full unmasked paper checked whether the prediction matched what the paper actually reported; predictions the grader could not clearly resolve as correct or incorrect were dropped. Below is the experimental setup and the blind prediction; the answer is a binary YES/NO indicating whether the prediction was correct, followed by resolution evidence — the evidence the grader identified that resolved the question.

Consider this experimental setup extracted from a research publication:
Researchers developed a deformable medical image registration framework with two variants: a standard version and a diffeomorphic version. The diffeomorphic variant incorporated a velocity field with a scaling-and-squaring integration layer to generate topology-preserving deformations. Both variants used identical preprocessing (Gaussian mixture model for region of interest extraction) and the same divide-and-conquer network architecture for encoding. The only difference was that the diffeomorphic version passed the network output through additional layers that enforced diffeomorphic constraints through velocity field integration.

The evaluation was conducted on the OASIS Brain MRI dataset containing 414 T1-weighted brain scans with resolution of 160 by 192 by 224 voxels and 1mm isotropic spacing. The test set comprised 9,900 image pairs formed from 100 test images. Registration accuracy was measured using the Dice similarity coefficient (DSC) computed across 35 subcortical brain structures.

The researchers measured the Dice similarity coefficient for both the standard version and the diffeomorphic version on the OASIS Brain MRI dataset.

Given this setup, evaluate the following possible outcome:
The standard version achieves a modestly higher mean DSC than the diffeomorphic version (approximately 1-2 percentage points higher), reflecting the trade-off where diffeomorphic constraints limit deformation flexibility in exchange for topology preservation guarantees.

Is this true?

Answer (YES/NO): YES